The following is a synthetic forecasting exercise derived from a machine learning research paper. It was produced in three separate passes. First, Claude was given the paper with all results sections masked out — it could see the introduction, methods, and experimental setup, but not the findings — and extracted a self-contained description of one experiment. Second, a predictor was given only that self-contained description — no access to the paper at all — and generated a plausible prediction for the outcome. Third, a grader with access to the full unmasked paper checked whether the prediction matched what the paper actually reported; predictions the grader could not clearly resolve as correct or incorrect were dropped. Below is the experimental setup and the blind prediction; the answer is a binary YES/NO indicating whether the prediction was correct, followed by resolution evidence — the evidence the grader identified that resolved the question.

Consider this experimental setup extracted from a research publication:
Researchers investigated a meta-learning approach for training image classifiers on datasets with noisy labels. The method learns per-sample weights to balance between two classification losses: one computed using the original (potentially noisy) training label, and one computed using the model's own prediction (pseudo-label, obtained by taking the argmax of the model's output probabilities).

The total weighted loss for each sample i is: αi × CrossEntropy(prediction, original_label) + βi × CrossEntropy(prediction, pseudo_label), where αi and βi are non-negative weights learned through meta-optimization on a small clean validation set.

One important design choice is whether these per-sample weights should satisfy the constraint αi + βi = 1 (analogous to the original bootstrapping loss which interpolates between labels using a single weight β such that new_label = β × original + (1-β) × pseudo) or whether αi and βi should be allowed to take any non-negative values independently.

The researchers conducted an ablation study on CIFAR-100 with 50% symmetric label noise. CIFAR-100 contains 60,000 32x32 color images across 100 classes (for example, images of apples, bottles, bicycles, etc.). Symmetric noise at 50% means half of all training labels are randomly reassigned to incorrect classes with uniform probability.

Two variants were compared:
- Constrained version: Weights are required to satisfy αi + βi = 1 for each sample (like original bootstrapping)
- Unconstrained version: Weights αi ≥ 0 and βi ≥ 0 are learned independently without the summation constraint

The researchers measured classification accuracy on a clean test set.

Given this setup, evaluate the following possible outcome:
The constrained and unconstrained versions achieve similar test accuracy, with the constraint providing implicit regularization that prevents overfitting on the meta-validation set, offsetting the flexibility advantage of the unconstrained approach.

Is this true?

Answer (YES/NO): NO